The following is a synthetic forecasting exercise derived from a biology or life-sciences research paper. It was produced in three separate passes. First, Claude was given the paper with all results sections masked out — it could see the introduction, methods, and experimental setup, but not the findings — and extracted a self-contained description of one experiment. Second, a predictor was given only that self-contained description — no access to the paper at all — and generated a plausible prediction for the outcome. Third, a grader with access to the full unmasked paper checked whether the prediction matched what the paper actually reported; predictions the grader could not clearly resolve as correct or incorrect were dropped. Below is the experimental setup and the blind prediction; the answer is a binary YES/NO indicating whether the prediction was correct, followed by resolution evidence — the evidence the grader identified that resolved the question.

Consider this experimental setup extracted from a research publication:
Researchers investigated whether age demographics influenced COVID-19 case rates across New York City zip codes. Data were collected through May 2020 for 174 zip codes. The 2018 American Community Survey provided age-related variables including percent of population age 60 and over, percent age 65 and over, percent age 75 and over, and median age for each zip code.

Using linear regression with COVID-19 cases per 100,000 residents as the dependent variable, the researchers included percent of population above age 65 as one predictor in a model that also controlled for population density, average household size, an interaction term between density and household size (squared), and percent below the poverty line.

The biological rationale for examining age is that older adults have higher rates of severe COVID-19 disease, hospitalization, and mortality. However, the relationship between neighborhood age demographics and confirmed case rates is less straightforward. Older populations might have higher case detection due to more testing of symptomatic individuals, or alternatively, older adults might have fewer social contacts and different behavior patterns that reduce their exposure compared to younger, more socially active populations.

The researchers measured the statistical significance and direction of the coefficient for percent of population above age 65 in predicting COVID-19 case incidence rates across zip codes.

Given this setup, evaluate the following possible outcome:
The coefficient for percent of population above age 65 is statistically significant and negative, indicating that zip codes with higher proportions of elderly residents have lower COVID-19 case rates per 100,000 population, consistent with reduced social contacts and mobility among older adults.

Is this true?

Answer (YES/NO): NO